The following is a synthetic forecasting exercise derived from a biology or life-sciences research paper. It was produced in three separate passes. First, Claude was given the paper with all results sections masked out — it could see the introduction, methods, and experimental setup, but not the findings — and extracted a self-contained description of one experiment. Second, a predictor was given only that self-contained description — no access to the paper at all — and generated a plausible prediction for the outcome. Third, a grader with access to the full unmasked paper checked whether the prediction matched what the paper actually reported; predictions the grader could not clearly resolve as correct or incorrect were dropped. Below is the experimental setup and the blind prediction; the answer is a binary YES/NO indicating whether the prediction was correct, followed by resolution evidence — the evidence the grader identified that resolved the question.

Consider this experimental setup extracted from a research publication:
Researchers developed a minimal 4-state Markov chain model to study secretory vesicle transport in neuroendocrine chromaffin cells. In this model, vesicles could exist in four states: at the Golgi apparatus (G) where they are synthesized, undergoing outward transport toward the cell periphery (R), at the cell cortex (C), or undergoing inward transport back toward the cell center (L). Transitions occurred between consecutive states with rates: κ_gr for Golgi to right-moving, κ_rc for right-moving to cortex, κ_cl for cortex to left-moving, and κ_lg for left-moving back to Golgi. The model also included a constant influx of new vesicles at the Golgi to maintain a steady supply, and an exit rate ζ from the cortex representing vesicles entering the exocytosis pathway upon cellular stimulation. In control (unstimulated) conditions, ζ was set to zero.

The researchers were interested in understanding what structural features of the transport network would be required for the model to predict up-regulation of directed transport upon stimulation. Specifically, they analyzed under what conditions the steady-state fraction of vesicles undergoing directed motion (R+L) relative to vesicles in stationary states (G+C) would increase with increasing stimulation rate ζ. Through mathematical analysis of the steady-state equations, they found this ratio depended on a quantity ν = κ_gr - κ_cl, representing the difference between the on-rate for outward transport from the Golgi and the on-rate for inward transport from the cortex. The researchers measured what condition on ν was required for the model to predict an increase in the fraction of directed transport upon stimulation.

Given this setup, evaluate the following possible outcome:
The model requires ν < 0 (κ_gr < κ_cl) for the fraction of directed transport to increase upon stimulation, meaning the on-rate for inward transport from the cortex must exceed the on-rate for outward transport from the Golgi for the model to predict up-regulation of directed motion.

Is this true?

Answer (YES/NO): NO